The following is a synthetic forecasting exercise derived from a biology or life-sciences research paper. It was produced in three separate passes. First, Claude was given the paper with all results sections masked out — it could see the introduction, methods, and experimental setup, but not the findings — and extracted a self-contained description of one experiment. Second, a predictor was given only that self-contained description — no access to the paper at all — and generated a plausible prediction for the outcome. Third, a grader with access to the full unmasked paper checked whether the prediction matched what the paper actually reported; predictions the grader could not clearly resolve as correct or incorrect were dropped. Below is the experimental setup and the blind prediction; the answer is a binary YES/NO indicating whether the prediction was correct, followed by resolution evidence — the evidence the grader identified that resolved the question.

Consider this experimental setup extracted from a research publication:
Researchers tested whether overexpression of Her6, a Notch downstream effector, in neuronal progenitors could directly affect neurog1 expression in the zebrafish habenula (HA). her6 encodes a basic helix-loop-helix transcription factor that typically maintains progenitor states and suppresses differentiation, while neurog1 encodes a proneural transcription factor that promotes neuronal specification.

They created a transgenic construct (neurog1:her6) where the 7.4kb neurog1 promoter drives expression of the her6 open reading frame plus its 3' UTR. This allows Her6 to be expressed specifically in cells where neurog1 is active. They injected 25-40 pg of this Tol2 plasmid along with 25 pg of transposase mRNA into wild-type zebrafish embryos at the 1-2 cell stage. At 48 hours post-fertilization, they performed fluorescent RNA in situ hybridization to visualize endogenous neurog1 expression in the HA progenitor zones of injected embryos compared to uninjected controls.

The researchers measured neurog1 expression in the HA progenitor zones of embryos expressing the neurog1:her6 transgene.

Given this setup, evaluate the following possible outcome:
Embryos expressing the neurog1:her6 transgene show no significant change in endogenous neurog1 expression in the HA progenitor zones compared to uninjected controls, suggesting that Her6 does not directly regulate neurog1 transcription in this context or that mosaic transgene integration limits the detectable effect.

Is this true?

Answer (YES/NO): NO